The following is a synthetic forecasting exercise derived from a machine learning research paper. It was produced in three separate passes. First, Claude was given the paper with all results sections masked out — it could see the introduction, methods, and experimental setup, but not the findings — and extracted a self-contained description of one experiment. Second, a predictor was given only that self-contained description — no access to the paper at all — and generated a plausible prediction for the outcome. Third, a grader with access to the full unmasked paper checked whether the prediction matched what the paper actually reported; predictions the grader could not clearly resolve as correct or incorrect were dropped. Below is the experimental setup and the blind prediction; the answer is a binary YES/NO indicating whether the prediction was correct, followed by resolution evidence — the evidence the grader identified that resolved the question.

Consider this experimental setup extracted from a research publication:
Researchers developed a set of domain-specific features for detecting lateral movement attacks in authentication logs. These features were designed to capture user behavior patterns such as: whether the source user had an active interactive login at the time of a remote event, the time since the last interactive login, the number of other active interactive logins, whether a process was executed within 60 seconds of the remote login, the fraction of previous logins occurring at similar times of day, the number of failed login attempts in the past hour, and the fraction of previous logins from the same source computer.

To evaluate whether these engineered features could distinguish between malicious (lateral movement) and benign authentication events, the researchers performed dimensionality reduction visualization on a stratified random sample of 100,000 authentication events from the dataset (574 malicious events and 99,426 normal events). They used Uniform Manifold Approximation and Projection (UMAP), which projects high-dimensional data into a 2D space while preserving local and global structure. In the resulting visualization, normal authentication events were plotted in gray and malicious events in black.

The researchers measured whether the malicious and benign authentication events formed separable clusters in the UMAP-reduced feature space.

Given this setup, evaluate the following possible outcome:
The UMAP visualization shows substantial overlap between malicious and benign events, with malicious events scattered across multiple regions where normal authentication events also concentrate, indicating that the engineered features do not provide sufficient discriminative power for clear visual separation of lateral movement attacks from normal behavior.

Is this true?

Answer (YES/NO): NO